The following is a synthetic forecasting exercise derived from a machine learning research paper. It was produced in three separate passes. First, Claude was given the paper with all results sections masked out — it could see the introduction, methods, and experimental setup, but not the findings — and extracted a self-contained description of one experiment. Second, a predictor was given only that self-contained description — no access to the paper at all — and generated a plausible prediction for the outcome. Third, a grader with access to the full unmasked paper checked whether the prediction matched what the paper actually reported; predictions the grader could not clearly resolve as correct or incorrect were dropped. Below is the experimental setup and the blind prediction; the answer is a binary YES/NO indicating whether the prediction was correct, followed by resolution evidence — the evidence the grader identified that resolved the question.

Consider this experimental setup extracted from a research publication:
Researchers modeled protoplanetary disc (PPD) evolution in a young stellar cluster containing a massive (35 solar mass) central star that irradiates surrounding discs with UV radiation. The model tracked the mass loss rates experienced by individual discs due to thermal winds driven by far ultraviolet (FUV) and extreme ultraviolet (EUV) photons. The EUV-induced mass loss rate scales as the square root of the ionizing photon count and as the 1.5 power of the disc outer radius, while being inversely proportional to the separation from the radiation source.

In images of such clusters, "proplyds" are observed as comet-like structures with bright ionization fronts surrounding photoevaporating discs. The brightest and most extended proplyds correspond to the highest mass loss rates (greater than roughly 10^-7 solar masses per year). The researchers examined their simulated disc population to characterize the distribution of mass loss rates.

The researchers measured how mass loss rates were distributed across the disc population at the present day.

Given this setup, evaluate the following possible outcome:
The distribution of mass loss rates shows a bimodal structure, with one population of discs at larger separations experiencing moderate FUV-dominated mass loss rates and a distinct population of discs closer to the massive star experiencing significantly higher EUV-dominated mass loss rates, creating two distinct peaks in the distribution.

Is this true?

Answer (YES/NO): NO